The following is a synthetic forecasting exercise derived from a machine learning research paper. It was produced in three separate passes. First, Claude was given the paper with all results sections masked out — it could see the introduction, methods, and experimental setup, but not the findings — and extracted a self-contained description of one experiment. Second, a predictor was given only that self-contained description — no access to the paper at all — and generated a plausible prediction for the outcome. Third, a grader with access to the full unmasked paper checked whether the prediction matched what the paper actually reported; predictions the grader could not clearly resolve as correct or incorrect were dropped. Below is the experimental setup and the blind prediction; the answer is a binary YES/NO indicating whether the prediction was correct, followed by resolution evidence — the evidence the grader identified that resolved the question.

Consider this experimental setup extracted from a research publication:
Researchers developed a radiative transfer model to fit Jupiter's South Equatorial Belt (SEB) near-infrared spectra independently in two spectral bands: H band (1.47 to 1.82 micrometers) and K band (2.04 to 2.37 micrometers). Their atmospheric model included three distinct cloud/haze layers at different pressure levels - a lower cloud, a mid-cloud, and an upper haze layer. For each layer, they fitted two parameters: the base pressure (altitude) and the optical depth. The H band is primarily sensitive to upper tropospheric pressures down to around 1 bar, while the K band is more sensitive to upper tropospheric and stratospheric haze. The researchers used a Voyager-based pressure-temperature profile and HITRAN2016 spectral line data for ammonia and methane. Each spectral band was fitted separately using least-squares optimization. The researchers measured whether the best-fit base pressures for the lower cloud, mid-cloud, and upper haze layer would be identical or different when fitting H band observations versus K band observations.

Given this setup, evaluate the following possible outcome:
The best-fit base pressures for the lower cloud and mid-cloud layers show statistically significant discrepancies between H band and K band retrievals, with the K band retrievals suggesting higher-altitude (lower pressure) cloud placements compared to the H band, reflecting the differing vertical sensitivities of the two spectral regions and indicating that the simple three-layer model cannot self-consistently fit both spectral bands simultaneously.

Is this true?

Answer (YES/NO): NO